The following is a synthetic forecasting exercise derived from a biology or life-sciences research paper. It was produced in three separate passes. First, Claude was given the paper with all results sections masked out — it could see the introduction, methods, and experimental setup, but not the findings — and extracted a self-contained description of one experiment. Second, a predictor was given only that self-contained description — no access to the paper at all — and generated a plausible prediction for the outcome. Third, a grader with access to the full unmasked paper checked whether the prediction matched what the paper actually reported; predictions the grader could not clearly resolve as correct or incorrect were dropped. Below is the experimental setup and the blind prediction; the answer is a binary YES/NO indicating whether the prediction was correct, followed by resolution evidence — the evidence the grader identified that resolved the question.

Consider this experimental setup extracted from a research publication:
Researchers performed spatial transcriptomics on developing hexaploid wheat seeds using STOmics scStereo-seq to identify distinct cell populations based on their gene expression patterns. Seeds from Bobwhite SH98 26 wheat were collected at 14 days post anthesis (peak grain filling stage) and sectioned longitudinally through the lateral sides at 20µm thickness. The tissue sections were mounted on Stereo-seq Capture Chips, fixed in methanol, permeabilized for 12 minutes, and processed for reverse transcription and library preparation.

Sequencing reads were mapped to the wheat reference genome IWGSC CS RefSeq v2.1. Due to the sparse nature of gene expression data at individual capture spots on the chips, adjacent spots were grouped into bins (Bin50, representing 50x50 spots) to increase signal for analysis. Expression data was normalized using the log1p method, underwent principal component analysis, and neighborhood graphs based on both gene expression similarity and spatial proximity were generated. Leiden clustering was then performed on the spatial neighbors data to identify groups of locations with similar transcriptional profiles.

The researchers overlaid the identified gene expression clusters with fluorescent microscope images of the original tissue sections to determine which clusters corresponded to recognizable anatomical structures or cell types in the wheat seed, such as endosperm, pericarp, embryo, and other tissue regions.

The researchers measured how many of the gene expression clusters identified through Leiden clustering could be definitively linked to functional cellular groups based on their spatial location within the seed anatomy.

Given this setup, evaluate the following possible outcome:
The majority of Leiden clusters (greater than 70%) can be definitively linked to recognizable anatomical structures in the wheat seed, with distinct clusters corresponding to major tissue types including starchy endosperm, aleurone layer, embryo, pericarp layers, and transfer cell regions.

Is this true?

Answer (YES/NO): NO